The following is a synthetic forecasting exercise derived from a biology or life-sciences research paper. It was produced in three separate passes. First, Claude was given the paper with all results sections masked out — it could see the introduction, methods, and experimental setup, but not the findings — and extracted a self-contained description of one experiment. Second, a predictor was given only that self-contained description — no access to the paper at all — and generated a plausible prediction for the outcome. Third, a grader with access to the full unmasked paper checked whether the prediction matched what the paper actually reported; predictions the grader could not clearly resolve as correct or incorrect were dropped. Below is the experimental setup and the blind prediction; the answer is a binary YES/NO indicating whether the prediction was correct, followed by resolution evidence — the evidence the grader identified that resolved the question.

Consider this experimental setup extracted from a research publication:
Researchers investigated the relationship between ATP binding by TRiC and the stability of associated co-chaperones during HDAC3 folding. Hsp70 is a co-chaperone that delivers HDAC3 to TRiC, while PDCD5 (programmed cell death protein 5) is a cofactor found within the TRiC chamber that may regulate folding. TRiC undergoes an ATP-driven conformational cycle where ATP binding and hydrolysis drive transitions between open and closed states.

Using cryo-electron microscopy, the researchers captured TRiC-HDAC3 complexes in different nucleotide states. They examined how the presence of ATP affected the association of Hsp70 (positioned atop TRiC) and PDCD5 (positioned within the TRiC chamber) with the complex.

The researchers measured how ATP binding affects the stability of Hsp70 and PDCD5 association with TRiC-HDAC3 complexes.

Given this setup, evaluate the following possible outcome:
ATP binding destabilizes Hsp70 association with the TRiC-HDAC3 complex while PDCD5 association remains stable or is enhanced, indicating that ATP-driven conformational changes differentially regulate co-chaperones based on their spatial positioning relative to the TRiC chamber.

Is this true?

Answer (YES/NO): YES